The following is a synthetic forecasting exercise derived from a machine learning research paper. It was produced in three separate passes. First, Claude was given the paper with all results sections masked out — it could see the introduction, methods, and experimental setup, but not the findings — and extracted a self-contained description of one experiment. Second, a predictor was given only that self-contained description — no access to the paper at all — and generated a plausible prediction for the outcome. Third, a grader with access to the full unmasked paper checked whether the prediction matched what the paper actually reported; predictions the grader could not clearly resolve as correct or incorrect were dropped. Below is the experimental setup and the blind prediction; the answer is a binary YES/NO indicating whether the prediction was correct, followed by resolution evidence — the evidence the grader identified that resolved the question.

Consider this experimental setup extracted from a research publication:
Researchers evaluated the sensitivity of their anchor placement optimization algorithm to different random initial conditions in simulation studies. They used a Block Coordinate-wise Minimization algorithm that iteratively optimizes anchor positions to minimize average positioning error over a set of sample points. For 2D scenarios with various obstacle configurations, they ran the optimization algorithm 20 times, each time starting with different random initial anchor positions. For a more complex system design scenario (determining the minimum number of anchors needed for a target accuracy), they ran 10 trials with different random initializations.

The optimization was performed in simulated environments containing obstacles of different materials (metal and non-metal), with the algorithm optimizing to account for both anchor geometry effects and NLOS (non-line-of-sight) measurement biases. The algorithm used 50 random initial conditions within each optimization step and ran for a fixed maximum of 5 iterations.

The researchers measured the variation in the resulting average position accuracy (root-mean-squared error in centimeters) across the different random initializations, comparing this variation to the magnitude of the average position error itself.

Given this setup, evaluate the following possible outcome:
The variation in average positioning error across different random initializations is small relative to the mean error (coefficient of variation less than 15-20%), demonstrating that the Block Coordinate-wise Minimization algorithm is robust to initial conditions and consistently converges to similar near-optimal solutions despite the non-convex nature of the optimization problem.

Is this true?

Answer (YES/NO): YES